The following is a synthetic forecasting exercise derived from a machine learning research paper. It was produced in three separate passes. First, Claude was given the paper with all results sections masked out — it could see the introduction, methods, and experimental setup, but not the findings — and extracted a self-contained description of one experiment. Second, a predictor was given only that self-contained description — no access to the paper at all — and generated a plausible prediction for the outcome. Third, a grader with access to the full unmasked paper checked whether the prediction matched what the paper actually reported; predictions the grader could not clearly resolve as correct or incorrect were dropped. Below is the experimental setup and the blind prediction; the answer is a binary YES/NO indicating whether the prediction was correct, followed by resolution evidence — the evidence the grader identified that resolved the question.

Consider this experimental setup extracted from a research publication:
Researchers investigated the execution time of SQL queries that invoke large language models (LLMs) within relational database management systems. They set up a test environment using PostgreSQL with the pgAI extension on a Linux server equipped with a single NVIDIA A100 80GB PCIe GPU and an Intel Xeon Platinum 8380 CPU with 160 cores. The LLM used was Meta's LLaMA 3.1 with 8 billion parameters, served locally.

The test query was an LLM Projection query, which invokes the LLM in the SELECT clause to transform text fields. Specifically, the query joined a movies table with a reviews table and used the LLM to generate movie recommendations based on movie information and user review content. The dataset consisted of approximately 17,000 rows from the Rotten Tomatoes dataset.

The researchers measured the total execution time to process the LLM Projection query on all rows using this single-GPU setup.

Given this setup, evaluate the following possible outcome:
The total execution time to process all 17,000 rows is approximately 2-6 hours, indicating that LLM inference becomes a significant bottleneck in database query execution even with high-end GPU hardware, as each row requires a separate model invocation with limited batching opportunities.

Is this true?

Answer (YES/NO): NO